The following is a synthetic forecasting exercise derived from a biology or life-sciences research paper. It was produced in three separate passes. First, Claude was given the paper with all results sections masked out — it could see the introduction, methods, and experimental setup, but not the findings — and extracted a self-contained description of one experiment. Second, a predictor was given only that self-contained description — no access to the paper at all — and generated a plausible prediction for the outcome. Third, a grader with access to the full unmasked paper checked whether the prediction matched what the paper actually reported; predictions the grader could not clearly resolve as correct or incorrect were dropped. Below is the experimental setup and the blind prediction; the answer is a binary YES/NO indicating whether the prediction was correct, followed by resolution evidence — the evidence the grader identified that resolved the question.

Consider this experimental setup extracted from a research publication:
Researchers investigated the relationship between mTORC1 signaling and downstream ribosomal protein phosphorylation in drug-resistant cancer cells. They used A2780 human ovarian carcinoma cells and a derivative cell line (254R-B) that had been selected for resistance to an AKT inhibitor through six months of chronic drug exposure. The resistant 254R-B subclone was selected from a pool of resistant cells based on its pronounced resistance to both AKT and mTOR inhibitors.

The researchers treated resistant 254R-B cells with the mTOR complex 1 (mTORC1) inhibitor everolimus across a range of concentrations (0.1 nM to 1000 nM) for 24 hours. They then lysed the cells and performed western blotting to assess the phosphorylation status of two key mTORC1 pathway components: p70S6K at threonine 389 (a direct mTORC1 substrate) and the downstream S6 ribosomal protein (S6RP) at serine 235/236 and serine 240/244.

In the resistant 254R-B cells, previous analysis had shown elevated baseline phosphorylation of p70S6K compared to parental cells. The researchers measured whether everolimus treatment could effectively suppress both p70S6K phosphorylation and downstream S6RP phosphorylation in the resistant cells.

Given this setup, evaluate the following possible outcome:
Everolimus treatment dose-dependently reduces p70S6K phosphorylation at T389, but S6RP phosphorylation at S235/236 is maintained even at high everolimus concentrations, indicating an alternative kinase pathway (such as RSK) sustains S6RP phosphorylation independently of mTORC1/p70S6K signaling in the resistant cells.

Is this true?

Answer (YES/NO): YES